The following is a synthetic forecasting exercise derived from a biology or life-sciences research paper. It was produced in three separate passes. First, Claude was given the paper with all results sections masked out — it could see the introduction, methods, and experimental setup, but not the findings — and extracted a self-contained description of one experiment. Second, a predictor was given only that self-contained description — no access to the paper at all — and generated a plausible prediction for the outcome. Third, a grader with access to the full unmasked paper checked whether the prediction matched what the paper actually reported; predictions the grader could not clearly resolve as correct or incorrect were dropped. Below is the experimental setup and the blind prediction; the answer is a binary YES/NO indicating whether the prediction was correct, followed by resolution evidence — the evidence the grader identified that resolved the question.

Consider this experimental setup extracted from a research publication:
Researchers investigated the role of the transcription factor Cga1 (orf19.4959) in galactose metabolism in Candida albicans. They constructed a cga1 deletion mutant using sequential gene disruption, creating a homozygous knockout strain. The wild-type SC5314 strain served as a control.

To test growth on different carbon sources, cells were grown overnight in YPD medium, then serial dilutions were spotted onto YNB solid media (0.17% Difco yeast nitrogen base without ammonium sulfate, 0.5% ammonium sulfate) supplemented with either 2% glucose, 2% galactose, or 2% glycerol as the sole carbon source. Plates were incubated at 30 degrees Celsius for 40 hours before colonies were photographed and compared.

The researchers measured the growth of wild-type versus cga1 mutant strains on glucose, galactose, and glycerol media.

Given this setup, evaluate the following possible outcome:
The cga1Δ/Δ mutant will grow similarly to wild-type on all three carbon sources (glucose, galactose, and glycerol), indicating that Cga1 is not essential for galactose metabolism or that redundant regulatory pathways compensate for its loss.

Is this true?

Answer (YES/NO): NO